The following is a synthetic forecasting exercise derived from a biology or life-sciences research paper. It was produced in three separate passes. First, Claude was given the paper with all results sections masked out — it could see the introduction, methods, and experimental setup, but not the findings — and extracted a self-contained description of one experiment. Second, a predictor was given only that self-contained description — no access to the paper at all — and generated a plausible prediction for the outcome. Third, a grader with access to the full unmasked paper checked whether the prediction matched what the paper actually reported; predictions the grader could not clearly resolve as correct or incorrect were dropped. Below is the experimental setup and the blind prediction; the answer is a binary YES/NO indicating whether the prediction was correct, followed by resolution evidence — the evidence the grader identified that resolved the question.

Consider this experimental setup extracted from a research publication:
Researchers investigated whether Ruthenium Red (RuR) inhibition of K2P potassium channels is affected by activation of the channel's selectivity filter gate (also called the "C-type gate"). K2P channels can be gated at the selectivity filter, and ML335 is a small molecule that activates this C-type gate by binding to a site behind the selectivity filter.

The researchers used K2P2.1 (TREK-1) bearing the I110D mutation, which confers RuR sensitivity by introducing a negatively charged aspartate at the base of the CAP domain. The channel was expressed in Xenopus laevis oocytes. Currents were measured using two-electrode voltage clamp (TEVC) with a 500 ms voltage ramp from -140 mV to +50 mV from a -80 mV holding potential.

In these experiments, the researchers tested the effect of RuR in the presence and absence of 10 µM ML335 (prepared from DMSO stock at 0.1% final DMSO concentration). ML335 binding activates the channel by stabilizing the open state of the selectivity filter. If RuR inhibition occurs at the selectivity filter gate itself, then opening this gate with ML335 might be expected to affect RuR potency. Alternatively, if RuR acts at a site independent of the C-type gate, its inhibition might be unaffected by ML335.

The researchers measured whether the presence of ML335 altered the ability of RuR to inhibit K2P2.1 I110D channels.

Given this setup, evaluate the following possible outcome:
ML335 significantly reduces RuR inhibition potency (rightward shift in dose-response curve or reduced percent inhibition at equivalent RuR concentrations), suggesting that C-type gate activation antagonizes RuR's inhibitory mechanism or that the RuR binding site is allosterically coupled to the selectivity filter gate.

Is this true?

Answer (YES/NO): NO